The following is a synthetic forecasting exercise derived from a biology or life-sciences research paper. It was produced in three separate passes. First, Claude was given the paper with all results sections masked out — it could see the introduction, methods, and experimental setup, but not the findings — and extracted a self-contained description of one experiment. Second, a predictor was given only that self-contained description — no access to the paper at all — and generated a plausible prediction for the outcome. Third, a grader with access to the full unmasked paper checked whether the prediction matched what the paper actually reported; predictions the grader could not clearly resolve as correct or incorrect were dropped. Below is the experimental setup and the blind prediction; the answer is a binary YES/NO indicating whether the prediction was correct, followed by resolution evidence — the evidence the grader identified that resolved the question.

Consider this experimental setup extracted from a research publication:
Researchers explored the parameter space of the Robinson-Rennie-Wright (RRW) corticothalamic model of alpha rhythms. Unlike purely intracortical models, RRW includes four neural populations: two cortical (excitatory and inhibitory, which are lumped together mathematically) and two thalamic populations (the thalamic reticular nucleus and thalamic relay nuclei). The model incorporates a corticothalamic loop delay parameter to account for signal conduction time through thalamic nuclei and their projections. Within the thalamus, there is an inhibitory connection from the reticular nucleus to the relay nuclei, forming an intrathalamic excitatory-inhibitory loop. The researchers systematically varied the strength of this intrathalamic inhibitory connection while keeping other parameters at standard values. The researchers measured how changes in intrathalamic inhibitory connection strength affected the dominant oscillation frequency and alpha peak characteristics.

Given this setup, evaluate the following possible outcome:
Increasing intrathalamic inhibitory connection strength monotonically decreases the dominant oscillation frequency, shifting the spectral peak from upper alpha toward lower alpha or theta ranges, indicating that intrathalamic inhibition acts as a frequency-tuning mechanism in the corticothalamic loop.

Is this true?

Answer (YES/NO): NO